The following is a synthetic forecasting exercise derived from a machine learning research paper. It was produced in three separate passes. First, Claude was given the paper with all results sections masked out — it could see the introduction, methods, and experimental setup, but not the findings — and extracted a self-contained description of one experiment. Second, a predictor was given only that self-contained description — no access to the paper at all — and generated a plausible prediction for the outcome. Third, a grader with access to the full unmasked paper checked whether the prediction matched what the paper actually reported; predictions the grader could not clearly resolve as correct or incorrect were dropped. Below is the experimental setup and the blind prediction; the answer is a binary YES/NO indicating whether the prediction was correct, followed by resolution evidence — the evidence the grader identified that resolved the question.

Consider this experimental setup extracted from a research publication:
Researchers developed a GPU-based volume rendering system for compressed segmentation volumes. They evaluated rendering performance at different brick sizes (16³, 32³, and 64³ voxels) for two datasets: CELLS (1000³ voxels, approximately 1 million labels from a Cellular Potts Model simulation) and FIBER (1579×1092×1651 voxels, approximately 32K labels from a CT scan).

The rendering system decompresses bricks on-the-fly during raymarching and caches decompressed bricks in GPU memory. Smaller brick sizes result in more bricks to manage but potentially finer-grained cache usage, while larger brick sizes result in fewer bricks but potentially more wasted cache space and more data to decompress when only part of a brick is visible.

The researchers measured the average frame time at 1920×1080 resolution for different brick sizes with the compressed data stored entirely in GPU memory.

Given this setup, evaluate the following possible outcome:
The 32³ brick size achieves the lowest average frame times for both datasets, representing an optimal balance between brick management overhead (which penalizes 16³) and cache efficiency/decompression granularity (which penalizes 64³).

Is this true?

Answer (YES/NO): NO